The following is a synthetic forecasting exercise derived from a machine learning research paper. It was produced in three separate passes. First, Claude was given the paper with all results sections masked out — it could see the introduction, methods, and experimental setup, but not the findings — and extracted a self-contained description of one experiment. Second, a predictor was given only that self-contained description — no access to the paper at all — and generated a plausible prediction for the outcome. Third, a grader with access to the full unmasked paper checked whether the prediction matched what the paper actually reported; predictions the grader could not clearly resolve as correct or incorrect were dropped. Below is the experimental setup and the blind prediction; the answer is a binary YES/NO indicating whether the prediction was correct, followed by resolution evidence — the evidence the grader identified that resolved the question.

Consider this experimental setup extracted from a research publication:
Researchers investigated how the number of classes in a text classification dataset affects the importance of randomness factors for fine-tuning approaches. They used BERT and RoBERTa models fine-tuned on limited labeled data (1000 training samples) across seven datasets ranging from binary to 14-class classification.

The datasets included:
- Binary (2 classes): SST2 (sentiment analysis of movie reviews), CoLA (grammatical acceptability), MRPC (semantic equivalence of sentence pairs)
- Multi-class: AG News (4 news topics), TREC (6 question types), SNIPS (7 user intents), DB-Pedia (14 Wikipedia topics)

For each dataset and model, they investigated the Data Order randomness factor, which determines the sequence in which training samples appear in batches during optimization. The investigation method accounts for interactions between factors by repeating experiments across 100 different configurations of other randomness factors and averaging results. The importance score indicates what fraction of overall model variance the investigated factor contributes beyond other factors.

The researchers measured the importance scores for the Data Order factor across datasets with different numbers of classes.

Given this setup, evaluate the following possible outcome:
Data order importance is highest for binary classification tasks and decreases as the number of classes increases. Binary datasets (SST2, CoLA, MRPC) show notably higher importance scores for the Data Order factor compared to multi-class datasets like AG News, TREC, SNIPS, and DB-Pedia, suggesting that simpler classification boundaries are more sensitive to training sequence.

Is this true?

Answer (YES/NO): YES